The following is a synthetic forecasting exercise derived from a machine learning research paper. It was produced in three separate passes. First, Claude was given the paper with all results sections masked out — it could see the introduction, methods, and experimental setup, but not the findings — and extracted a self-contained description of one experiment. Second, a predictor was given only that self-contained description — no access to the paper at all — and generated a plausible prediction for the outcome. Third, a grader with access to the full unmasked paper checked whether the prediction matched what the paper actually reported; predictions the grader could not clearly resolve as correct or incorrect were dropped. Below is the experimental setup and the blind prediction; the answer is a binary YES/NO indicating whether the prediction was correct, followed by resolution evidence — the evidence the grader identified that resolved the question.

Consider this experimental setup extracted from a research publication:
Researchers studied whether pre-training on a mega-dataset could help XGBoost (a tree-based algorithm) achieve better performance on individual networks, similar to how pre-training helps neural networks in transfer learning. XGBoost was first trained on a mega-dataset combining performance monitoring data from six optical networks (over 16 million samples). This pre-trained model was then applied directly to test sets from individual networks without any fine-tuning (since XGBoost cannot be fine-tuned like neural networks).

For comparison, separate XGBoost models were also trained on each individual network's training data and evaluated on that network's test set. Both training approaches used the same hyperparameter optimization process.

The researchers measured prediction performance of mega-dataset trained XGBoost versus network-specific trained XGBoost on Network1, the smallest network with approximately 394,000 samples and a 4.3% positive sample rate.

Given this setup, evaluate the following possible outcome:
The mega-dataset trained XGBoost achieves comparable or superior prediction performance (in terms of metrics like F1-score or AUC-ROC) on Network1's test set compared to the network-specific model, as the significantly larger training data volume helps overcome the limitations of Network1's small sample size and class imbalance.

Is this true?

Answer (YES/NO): YES